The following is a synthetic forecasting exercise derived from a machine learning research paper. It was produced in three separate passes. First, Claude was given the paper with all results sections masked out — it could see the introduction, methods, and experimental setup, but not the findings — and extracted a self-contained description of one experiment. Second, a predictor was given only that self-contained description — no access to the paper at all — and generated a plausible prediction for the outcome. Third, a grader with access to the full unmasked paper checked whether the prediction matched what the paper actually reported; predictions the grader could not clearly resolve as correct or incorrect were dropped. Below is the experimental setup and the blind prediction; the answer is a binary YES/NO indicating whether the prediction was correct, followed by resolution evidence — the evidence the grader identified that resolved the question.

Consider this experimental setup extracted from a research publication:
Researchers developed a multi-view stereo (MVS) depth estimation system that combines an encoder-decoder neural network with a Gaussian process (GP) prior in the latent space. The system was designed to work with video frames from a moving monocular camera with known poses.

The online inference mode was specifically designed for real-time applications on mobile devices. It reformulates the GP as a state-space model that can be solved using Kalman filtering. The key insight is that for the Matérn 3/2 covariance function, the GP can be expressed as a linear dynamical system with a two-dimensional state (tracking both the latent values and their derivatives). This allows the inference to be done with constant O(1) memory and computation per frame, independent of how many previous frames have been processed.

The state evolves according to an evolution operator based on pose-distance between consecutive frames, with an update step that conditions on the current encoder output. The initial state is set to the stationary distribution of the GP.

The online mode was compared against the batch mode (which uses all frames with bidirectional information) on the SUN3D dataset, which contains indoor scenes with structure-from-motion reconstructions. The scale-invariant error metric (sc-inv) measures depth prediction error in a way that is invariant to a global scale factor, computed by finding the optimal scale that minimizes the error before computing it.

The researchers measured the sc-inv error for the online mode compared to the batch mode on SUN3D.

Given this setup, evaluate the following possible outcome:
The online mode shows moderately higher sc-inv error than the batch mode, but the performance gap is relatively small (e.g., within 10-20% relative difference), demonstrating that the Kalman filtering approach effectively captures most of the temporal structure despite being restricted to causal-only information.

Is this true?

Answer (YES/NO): NO